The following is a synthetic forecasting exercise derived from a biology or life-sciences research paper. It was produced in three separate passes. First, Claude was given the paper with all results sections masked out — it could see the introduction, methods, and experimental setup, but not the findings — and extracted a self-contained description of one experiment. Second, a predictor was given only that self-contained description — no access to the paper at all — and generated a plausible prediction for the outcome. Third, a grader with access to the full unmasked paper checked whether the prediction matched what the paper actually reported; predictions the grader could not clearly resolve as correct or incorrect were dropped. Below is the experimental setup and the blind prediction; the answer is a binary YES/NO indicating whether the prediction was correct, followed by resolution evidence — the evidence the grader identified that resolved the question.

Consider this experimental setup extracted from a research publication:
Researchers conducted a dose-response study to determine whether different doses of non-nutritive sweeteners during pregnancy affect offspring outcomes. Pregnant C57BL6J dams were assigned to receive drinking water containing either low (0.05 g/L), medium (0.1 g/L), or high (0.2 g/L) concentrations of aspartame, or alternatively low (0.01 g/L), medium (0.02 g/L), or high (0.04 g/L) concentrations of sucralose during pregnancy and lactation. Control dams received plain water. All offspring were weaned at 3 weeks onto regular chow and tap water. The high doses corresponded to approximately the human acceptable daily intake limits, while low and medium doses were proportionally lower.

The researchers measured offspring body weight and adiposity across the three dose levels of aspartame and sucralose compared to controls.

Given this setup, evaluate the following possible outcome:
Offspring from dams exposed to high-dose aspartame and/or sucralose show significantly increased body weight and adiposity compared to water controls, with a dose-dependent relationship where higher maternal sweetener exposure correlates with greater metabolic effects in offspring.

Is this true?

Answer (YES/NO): YES